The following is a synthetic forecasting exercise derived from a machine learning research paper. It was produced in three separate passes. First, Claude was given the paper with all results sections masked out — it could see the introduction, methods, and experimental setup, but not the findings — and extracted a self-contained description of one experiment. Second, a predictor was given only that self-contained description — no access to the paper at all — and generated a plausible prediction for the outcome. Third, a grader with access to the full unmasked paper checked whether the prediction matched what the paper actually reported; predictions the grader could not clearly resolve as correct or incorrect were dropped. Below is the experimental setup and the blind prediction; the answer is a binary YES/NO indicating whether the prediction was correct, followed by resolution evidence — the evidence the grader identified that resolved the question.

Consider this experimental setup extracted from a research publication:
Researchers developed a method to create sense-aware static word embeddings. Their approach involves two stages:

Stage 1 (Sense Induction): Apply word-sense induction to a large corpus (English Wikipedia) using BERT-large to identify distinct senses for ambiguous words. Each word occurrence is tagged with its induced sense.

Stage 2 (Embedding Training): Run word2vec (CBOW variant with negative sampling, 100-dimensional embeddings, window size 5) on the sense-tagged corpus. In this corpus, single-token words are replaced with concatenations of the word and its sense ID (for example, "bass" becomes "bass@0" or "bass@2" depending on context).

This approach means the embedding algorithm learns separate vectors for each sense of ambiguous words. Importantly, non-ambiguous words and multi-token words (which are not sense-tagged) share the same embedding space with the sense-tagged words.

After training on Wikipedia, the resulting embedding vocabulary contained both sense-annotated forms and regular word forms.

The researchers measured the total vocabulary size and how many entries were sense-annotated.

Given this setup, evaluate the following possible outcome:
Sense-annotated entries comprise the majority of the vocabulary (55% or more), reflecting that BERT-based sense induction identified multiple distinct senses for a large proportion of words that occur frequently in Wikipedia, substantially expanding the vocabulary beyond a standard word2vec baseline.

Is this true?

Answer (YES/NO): NO